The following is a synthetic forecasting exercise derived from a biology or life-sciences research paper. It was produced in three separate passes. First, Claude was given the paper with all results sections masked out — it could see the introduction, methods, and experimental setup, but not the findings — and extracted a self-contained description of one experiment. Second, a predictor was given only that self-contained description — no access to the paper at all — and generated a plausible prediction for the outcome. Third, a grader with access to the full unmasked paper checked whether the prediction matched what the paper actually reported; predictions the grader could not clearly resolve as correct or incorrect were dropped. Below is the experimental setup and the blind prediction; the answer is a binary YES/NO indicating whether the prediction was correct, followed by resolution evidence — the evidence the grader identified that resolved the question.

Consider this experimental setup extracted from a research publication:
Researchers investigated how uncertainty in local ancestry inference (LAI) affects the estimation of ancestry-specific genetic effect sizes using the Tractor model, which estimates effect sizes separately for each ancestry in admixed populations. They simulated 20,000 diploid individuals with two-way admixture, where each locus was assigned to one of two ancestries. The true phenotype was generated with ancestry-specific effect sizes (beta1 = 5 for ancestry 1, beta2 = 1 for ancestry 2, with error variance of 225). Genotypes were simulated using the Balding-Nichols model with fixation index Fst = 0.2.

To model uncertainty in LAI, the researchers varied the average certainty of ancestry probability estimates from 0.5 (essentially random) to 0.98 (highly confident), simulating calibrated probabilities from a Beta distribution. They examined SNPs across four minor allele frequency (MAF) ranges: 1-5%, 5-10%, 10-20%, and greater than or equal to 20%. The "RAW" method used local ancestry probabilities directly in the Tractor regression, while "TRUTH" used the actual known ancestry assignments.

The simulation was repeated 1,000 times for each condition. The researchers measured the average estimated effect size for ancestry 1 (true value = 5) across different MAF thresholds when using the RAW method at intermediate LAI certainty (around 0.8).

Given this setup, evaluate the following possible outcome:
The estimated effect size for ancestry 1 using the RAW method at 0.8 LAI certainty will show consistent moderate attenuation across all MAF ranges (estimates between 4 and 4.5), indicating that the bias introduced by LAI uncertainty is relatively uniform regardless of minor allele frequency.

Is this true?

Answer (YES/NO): NO